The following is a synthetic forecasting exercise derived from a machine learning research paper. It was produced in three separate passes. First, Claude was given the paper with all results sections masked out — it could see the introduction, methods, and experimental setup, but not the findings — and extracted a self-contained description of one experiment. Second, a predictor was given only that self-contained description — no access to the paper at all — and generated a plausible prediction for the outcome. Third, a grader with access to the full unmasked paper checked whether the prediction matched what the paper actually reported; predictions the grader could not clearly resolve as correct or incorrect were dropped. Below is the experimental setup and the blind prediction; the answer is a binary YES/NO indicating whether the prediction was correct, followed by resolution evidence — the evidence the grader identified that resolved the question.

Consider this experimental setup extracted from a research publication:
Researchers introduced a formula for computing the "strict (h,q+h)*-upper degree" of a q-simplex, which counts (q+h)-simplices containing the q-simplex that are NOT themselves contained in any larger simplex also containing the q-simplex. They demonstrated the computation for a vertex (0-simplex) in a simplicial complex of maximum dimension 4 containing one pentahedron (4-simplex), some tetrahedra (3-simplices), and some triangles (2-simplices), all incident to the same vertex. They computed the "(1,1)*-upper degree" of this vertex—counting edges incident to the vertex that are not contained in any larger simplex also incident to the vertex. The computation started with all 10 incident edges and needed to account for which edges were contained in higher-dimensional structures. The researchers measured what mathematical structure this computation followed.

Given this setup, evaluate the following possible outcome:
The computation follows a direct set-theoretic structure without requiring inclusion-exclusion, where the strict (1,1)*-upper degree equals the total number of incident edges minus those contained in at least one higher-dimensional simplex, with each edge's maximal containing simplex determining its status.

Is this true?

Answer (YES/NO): NO